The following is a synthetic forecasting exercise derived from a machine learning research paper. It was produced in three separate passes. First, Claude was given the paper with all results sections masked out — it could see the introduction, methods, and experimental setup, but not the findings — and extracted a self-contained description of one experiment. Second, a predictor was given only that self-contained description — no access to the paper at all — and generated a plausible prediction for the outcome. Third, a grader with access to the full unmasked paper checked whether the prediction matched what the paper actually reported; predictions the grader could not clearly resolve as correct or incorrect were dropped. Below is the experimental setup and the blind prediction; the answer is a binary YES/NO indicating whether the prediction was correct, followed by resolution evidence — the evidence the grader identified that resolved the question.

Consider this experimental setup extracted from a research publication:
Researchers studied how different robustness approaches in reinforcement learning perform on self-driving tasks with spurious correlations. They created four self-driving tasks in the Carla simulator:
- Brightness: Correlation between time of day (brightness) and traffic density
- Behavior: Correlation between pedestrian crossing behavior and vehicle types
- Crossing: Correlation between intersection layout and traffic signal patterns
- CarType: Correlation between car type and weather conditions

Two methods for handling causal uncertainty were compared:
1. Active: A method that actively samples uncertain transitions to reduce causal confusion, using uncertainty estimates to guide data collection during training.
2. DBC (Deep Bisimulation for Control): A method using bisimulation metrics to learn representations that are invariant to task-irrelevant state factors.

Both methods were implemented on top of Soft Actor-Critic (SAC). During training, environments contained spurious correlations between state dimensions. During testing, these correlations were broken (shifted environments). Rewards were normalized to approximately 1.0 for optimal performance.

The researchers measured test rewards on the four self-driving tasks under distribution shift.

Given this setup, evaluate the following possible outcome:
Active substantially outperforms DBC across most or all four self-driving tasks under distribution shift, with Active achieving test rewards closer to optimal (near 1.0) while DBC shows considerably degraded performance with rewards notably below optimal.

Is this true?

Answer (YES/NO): NO